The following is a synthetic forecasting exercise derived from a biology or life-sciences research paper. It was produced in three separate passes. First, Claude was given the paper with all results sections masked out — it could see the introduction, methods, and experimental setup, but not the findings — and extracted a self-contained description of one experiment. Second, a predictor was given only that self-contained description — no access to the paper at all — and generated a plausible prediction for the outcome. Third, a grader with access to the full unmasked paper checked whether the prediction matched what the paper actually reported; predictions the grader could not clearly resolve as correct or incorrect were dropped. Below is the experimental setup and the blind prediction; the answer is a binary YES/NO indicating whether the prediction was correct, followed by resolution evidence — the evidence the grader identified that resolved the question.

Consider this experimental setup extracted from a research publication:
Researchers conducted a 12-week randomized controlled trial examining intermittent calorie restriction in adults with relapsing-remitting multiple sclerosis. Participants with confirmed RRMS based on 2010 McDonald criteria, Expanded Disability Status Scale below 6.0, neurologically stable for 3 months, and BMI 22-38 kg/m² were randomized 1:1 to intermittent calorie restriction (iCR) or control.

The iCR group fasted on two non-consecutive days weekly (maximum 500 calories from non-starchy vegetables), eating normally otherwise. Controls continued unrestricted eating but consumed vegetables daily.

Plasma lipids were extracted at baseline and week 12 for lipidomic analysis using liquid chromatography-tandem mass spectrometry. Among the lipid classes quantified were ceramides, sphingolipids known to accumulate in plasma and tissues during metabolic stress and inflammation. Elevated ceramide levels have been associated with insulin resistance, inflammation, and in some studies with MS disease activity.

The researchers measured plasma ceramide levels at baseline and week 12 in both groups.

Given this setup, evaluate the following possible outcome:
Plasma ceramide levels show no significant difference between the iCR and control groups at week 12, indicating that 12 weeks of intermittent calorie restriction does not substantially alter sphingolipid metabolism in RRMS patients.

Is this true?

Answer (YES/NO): NO